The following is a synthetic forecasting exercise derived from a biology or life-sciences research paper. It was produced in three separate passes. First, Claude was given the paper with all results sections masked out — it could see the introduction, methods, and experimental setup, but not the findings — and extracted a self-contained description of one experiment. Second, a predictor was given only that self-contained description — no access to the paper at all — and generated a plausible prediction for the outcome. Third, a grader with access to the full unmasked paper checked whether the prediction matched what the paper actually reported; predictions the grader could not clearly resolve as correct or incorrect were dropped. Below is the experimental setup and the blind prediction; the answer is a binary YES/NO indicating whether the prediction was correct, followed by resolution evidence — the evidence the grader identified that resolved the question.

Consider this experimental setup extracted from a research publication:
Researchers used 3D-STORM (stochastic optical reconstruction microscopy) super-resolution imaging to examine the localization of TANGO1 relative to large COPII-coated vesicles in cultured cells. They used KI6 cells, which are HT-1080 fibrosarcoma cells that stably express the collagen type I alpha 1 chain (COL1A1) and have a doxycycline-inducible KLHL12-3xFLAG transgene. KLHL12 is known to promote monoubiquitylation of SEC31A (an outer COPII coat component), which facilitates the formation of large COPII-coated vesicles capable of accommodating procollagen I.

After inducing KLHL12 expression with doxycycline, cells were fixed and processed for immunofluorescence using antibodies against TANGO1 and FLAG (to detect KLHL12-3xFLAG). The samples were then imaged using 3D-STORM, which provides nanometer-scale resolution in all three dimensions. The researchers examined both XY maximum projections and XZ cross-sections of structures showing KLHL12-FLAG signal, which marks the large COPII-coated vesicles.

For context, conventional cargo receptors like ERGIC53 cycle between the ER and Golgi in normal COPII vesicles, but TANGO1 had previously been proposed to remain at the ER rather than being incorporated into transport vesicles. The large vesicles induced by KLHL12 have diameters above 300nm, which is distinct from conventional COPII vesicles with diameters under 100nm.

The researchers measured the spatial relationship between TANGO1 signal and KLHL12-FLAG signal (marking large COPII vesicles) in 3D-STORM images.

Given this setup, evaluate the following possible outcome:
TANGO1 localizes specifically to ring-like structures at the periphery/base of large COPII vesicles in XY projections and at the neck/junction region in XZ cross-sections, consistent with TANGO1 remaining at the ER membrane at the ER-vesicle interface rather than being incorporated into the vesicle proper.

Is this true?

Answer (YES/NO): NO